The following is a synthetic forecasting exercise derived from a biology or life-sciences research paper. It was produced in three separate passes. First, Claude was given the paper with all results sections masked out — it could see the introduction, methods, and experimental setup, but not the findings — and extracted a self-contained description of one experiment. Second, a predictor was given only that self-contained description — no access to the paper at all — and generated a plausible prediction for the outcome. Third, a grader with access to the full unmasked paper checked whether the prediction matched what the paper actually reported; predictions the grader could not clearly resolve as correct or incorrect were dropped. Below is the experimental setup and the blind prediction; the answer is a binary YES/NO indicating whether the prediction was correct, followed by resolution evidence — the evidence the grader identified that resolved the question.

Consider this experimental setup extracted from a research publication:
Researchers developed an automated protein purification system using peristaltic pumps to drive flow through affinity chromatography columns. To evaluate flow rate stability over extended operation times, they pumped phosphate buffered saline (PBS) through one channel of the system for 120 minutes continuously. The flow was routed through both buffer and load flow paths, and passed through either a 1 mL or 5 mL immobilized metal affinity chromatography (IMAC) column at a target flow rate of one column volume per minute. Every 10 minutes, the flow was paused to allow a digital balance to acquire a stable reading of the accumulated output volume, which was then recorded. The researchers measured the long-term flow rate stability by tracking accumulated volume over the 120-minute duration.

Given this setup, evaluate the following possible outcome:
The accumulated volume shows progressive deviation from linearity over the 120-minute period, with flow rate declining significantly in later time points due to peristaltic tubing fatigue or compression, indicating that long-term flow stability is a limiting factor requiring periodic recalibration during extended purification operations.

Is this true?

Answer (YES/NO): NO